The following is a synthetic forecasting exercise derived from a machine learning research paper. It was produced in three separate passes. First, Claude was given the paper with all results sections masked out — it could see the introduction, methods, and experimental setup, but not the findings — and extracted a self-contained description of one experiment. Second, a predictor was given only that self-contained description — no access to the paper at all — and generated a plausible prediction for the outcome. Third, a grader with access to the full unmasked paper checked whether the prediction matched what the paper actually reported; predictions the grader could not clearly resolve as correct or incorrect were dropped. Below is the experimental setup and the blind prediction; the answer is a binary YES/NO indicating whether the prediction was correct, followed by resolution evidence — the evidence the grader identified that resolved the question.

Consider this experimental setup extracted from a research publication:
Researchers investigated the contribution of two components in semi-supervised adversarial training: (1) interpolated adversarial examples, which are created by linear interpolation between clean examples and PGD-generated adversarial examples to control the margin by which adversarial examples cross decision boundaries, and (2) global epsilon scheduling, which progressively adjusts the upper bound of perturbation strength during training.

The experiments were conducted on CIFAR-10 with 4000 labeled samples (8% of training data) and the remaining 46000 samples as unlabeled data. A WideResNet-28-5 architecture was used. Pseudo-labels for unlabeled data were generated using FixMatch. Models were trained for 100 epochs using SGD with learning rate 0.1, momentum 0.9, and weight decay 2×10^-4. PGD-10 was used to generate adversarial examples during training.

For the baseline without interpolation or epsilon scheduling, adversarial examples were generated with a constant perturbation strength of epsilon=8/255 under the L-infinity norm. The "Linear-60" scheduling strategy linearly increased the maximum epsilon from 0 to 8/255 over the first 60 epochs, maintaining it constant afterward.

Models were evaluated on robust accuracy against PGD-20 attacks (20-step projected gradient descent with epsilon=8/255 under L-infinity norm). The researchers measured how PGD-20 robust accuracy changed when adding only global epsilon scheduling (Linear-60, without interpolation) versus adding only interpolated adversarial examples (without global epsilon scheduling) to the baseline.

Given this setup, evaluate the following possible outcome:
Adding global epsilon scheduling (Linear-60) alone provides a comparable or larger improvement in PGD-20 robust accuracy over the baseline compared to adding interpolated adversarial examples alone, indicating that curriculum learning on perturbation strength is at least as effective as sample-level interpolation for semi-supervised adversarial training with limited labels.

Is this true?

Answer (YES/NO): YES